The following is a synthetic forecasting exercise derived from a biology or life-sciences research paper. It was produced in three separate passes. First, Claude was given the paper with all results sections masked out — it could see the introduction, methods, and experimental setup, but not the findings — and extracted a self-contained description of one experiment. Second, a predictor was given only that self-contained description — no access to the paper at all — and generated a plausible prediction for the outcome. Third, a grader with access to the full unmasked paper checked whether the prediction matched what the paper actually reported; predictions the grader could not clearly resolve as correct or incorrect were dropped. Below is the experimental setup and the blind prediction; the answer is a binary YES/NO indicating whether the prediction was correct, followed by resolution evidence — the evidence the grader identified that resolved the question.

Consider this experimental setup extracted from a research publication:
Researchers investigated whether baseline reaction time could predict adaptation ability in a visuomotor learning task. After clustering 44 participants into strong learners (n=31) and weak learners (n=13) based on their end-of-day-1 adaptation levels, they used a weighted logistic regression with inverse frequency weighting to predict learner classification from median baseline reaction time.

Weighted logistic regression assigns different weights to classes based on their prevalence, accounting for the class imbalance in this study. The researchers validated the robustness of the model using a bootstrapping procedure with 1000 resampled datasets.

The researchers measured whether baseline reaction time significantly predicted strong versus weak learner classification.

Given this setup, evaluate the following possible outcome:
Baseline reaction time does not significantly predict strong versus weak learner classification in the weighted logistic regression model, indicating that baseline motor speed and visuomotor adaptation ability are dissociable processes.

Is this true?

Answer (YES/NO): NO